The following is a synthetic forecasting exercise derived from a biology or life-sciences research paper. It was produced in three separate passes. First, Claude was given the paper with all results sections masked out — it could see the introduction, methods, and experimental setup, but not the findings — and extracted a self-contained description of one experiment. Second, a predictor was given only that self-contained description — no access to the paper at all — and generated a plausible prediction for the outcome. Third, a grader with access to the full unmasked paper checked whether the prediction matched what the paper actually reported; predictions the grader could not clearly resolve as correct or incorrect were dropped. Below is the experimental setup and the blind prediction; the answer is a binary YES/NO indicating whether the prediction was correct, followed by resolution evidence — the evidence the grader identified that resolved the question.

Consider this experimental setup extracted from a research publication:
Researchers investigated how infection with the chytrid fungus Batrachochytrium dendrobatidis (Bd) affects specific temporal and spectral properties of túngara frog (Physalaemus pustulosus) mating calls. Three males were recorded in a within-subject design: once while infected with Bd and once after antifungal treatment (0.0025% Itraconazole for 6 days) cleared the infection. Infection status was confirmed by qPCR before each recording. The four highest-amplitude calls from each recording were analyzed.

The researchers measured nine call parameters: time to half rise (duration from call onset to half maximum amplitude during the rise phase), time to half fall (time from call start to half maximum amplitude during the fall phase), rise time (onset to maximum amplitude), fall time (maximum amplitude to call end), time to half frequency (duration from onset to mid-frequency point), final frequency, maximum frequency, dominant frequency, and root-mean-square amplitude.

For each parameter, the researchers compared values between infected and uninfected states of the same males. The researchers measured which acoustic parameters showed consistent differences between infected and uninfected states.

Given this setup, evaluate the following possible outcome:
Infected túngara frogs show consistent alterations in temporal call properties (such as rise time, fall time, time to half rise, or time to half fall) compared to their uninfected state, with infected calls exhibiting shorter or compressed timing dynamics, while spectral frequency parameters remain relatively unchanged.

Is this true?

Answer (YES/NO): NO